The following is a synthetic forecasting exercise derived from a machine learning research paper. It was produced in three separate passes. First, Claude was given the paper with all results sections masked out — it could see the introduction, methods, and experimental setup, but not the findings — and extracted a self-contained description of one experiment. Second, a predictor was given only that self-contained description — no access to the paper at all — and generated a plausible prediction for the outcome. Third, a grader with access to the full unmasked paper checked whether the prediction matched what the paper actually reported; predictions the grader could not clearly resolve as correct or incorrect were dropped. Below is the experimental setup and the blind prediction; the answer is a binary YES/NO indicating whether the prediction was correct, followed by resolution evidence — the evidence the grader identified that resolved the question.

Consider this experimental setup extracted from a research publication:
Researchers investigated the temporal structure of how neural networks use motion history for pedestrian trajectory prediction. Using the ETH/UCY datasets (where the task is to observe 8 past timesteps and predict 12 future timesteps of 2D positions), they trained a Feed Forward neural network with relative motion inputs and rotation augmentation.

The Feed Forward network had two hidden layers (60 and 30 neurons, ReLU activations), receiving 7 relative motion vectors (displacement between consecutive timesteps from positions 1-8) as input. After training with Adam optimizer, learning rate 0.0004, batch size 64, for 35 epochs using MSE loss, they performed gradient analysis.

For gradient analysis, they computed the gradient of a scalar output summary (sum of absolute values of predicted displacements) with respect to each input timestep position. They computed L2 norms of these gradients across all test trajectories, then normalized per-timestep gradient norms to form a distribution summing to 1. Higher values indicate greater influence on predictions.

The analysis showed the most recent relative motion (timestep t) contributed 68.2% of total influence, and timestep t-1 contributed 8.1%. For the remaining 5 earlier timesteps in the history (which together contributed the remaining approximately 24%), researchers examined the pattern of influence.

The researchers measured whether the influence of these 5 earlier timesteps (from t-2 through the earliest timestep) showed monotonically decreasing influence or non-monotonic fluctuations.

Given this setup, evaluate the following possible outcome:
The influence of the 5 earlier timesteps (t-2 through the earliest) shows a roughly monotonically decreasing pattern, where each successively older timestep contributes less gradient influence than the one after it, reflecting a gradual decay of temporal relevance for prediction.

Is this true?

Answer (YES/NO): NO